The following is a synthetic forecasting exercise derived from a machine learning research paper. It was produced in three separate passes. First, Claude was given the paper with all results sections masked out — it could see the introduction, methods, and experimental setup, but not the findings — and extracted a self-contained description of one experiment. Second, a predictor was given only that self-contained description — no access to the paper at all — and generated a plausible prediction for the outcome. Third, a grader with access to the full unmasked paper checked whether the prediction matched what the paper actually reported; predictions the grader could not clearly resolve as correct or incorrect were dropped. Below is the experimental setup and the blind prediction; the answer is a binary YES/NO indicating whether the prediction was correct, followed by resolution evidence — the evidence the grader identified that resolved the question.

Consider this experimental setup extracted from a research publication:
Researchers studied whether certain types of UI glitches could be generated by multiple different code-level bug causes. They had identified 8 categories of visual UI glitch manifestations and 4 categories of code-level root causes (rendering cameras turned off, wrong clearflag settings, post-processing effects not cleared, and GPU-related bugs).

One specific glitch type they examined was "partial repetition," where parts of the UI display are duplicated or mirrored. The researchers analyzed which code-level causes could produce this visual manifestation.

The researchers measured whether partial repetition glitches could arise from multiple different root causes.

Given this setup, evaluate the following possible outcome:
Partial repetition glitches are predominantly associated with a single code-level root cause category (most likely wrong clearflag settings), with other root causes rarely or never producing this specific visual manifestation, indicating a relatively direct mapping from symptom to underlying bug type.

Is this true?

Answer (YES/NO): NO